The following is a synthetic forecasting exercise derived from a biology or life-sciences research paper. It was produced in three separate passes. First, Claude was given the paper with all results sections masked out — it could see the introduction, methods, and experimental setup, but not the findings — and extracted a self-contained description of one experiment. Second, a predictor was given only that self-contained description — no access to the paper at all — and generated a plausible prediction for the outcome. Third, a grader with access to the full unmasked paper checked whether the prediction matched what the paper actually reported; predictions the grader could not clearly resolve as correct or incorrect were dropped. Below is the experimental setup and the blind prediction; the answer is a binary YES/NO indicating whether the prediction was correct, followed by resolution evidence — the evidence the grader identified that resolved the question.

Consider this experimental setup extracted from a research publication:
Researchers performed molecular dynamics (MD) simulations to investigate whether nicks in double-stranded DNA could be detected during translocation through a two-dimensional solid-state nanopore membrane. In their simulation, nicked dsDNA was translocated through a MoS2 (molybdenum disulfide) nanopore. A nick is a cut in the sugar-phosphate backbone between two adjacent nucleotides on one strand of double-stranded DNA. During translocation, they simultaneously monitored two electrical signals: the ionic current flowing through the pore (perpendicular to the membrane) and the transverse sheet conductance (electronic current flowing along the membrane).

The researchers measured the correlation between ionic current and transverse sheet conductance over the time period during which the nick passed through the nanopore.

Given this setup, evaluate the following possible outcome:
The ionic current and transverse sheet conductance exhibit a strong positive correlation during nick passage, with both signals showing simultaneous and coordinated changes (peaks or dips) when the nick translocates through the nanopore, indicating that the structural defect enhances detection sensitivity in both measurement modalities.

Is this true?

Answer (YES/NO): NO